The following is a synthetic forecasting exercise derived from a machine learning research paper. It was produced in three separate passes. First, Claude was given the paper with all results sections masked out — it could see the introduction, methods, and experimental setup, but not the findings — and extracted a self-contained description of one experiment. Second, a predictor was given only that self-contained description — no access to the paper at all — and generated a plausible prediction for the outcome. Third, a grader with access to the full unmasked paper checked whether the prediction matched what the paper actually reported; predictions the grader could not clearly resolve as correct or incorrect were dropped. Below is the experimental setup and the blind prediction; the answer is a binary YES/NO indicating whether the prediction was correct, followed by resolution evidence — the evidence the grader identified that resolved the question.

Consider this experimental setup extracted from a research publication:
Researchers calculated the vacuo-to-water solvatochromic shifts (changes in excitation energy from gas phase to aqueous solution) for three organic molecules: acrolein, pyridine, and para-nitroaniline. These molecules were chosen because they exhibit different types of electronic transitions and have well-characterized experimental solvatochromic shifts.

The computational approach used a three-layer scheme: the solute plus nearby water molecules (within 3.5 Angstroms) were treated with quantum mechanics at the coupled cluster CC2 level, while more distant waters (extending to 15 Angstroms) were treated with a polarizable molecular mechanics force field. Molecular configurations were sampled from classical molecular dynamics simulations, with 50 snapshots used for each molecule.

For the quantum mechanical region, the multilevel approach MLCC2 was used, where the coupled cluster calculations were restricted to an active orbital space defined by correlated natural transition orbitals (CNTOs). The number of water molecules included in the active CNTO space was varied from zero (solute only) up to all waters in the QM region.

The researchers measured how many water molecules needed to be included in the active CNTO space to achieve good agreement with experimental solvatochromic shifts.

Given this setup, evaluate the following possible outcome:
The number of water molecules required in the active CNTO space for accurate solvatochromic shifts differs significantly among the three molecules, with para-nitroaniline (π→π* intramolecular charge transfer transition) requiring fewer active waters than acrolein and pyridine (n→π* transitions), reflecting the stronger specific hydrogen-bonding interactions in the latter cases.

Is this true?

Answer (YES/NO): NO